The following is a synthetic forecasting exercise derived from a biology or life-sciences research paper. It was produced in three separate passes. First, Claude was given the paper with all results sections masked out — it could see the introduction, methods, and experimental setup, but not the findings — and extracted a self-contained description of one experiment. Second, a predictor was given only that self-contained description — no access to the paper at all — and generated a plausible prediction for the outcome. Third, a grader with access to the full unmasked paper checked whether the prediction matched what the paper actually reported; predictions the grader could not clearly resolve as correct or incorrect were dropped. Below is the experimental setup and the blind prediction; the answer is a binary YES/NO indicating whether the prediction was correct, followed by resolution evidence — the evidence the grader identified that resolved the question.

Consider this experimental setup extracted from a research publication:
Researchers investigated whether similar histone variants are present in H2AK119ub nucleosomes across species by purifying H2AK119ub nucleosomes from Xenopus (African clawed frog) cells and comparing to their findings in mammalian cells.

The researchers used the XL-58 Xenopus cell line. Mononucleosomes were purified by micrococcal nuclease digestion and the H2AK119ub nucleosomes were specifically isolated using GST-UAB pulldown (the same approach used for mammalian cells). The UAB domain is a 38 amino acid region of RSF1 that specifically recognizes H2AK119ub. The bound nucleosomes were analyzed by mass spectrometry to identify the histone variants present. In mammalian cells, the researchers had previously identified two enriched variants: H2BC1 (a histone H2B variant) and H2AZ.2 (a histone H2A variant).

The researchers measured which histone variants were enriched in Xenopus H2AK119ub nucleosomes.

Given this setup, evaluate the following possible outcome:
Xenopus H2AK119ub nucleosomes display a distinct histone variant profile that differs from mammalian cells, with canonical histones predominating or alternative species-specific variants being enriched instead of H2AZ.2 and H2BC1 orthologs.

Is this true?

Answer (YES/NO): NO